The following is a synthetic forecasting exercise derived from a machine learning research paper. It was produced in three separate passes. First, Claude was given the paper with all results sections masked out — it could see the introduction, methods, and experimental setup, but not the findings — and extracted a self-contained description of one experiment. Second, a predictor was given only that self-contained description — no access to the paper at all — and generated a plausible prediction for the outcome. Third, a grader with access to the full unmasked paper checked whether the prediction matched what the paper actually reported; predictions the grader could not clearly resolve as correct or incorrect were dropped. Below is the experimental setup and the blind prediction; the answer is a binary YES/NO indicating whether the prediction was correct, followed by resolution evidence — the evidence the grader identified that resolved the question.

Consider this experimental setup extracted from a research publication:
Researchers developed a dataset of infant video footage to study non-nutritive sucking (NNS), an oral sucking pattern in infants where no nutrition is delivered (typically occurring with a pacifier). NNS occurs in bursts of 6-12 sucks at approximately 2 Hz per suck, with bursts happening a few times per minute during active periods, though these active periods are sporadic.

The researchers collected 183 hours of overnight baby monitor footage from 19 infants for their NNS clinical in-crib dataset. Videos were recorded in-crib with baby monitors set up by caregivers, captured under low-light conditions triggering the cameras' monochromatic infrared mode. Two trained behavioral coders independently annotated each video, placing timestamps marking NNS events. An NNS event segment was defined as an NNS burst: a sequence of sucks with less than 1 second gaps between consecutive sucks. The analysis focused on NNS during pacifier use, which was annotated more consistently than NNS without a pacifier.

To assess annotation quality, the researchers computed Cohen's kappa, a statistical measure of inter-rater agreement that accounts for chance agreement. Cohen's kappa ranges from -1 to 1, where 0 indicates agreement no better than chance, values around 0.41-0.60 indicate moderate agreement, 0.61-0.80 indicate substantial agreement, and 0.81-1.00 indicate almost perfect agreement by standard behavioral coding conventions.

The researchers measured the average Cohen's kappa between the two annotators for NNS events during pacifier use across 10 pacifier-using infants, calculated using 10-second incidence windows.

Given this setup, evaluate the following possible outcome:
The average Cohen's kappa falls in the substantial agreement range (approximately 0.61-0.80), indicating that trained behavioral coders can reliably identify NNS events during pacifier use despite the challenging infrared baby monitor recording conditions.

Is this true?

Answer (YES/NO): NO